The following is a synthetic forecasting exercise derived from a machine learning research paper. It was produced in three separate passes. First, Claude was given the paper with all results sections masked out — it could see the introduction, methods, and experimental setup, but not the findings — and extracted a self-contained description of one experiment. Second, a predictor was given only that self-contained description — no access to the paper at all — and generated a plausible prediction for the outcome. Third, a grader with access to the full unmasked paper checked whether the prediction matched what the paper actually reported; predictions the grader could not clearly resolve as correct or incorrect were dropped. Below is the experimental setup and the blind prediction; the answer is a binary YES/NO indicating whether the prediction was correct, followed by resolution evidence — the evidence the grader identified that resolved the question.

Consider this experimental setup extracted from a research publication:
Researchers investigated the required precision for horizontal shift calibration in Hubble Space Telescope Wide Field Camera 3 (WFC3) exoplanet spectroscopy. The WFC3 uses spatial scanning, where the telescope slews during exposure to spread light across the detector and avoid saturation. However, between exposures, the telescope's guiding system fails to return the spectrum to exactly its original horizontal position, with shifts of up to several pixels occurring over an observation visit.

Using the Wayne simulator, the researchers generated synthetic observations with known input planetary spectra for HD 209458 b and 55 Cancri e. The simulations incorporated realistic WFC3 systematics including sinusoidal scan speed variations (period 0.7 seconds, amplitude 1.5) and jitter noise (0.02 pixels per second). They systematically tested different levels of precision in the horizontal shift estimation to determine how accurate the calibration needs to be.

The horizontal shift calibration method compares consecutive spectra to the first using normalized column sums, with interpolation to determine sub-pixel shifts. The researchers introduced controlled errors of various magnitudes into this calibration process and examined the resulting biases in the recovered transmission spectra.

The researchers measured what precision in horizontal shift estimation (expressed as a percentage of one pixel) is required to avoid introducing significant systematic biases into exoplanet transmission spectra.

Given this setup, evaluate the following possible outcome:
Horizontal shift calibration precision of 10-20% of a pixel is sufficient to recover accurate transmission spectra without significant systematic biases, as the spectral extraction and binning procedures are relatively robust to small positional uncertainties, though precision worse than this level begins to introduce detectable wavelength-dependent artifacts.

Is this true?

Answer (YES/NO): NO